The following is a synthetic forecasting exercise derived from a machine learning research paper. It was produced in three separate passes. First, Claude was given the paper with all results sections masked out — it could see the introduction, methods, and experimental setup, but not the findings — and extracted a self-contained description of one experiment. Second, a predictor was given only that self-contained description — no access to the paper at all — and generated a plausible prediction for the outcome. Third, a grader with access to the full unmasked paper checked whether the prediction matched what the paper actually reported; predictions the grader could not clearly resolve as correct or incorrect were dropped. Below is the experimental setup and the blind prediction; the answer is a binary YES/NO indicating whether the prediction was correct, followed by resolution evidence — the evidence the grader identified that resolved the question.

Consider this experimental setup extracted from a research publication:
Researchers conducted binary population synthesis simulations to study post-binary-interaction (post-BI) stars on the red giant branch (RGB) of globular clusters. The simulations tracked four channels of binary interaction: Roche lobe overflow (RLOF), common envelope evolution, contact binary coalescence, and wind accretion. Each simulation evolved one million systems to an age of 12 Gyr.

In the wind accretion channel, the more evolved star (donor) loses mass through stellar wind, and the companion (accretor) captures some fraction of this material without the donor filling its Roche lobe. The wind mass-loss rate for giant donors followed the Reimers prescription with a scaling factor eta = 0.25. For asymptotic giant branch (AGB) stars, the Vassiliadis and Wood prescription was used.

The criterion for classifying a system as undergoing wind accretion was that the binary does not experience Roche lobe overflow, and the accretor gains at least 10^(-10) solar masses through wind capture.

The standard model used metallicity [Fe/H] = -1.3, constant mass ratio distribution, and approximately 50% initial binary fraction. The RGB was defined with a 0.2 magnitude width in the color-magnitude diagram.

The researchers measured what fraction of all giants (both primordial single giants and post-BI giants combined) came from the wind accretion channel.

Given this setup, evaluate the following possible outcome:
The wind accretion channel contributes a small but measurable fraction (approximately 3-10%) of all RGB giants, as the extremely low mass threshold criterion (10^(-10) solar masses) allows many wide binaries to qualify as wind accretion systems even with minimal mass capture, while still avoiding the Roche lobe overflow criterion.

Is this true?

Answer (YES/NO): NO